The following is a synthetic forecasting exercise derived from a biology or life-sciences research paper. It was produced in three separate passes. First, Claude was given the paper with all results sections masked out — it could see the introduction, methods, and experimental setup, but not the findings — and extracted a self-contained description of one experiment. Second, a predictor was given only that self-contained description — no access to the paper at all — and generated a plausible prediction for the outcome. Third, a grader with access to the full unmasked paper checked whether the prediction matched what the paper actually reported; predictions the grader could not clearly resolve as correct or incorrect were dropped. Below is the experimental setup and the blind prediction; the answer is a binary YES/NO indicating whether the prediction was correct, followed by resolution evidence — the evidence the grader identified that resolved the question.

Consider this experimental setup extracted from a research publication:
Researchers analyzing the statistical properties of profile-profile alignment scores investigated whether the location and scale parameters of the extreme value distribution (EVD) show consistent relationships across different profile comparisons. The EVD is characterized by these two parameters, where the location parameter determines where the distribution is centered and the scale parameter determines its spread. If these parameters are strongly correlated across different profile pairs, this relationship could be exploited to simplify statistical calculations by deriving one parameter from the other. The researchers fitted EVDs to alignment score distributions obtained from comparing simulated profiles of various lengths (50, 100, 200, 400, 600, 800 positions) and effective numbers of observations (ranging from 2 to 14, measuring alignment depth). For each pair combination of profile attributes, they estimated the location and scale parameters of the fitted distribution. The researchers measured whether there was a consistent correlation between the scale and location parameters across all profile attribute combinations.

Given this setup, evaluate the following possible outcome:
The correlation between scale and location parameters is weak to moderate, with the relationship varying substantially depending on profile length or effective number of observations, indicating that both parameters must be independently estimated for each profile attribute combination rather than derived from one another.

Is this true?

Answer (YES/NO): NO